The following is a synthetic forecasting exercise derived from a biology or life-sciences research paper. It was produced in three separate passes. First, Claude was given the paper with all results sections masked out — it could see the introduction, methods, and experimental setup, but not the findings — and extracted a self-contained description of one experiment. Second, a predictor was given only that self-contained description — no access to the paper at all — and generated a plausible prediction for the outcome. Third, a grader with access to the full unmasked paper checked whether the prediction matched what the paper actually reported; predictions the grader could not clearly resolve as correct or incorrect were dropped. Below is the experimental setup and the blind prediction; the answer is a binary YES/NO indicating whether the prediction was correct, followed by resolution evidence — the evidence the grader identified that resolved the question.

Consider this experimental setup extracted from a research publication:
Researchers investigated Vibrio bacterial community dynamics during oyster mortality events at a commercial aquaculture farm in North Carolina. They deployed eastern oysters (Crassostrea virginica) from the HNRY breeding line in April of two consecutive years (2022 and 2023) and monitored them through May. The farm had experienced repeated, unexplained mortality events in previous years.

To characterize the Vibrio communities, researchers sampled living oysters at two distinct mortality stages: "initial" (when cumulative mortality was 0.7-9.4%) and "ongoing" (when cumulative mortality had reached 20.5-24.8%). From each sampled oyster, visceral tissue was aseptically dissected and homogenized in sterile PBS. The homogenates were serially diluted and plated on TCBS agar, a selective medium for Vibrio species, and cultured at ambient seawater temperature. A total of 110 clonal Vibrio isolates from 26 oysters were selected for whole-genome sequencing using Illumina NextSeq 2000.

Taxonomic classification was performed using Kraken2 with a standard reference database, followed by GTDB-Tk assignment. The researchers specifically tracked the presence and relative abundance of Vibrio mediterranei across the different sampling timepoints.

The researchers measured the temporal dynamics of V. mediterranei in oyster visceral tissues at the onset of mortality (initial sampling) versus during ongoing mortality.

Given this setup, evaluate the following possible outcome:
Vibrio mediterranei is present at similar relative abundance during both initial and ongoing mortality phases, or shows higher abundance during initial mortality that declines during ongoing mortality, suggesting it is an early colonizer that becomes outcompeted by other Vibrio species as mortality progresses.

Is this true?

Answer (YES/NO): YES